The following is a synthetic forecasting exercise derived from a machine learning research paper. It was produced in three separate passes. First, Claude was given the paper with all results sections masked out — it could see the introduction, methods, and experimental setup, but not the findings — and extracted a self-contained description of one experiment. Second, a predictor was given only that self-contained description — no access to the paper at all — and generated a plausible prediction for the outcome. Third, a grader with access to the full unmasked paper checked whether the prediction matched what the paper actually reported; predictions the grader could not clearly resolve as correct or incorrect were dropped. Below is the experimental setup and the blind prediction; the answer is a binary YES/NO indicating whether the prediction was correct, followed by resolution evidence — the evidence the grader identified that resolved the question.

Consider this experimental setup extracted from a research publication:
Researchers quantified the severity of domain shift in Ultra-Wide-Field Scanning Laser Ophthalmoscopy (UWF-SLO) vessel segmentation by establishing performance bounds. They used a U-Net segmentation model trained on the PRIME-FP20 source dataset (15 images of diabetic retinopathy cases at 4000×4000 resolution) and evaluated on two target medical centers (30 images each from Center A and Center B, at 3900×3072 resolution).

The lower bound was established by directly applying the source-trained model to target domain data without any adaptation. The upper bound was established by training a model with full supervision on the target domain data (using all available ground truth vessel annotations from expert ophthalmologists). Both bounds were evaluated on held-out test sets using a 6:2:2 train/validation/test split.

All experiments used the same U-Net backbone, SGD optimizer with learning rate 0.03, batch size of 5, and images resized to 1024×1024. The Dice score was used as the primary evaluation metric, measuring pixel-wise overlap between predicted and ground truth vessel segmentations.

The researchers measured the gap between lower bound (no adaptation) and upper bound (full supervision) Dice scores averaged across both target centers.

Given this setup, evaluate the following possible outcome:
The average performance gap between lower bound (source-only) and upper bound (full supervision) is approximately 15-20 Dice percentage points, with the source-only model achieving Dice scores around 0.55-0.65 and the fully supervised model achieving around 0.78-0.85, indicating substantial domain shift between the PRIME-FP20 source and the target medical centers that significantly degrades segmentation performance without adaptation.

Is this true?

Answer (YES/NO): NO